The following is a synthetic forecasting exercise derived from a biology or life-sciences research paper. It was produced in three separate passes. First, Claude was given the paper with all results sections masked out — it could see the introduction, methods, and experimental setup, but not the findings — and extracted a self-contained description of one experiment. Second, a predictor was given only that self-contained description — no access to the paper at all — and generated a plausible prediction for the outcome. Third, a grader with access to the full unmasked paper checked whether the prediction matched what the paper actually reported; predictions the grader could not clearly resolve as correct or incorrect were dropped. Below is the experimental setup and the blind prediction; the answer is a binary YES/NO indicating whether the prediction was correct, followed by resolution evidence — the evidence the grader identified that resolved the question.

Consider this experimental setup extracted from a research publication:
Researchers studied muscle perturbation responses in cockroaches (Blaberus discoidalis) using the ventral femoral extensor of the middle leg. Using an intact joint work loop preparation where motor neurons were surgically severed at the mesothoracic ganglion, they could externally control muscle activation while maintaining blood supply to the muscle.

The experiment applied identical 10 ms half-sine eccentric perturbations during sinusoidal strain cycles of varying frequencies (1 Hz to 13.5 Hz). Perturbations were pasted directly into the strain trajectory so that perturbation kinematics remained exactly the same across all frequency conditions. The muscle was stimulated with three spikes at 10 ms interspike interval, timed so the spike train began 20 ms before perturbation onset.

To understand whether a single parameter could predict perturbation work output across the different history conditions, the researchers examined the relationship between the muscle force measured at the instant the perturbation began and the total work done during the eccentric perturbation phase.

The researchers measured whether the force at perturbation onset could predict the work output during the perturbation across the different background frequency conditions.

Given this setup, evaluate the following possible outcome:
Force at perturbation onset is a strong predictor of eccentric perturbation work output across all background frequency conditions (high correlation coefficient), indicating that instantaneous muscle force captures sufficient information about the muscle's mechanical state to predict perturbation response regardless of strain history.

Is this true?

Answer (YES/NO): YES